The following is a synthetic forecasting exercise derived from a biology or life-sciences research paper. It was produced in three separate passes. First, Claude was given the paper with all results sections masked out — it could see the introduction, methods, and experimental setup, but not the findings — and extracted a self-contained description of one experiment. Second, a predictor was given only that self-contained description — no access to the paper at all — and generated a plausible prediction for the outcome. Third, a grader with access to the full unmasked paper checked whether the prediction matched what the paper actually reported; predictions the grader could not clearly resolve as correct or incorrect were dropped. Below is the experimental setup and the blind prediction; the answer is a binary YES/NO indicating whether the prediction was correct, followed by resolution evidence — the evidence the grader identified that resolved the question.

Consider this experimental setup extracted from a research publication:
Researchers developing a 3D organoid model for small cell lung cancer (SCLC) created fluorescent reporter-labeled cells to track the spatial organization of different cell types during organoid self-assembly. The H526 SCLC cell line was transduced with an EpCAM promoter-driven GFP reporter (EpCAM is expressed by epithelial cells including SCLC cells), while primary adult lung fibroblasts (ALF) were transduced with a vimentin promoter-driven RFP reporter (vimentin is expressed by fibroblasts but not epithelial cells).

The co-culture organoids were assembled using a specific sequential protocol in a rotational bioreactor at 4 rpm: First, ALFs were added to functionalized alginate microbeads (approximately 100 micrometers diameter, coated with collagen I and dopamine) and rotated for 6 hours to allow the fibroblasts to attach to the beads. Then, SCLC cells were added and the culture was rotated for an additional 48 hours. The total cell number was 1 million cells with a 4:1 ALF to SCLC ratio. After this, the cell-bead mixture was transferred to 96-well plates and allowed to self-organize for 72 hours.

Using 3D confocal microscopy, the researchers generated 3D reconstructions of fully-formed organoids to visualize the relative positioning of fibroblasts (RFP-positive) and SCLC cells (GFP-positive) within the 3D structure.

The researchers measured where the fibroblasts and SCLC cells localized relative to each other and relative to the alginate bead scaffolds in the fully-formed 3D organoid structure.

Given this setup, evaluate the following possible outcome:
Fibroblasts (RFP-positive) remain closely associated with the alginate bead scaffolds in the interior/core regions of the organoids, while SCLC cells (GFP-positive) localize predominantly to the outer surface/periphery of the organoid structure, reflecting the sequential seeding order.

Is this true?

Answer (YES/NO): YES